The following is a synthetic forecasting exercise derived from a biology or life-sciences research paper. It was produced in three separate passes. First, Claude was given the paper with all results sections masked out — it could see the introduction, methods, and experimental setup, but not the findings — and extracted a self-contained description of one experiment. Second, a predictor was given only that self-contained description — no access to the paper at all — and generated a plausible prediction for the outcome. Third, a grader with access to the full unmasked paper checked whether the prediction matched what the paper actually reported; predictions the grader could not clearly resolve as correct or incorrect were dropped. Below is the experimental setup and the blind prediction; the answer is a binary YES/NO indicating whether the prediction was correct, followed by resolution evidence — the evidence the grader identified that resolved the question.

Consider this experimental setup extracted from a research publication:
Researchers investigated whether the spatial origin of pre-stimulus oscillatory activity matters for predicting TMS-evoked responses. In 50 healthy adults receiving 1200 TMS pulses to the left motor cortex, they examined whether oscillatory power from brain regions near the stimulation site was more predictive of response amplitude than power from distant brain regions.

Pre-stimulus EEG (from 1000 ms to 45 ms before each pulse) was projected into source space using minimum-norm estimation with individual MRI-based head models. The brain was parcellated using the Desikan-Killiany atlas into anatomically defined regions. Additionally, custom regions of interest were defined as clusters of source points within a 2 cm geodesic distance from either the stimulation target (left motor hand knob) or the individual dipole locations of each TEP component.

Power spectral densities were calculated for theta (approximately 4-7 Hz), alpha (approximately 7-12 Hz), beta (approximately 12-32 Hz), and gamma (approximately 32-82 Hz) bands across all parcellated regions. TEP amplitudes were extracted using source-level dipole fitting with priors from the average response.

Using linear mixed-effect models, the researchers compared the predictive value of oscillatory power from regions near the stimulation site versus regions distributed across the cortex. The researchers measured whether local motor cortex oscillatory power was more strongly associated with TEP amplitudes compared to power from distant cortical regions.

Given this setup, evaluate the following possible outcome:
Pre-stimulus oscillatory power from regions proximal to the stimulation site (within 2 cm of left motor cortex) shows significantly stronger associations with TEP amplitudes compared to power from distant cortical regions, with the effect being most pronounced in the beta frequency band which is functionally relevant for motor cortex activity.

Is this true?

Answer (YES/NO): NO